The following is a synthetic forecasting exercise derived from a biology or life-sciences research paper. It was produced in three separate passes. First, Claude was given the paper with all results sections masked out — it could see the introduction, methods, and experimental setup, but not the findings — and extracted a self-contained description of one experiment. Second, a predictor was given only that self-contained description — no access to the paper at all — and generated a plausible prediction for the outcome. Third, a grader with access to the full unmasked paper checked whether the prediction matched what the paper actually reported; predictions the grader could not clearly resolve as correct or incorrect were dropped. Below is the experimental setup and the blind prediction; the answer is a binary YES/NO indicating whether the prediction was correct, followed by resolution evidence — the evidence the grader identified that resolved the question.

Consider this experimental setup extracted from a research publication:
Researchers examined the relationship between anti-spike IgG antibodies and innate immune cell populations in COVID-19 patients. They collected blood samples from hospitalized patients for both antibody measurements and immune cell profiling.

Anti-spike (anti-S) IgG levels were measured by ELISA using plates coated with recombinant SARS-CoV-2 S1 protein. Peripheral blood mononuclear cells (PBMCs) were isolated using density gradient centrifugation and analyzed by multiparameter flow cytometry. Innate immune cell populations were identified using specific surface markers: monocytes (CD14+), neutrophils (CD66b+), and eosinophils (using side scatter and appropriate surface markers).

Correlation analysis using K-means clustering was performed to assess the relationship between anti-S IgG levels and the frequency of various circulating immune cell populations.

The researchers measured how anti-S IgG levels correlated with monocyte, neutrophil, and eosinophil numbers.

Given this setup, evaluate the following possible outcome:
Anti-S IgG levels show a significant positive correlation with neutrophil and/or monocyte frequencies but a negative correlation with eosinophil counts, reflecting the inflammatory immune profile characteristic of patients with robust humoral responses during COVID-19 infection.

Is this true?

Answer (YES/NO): NO